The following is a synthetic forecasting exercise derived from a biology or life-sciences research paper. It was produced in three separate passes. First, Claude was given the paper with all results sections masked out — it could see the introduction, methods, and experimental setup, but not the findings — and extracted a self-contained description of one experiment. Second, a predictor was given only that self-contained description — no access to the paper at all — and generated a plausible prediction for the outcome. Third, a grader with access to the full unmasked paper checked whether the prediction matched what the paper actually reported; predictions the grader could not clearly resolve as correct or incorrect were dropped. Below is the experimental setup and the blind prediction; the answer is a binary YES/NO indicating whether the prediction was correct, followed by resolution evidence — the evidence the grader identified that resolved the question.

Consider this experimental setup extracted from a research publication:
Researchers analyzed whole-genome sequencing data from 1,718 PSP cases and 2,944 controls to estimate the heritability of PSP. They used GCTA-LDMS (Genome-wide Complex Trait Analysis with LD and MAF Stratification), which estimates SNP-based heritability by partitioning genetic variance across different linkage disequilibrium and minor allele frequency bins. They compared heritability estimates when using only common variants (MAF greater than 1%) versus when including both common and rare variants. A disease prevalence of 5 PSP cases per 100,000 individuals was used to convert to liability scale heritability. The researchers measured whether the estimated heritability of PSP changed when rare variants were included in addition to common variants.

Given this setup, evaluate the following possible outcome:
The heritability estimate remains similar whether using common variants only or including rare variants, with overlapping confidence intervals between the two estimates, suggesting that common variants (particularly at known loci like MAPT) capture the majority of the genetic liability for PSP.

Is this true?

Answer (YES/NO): YES